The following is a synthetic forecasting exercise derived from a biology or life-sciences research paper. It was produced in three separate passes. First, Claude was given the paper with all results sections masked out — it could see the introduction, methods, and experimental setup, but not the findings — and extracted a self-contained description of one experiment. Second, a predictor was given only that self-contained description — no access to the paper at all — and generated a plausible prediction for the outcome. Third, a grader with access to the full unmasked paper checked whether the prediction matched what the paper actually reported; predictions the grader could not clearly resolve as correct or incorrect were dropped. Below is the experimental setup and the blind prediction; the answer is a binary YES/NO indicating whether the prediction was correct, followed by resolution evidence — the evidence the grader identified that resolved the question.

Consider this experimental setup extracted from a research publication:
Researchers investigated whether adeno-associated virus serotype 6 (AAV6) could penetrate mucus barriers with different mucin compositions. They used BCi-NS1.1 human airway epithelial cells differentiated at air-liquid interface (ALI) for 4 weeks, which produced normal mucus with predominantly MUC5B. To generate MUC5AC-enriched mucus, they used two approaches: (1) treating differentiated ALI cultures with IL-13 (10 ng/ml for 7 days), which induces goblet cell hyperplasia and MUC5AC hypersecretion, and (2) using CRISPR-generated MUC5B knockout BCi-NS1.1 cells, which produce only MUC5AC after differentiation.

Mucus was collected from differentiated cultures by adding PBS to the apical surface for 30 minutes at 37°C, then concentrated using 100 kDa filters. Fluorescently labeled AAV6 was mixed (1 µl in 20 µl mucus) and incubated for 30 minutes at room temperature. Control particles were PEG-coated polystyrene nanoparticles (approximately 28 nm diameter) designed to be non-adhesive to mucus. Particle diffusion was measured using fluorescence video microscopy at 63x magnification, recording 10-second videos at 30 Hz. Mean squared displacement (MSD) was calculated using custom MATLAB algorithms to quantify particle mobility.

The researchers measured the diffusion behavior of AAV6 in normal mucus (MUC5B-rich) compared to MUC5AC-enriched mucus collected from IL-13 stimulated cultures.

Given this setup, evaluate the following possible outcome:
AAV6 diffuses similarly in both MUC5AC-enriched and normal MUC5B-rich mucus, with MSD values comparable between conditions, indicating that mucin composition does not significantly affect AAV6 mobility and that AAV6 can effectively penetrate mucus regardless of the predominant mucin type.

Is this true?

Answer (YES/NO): YES